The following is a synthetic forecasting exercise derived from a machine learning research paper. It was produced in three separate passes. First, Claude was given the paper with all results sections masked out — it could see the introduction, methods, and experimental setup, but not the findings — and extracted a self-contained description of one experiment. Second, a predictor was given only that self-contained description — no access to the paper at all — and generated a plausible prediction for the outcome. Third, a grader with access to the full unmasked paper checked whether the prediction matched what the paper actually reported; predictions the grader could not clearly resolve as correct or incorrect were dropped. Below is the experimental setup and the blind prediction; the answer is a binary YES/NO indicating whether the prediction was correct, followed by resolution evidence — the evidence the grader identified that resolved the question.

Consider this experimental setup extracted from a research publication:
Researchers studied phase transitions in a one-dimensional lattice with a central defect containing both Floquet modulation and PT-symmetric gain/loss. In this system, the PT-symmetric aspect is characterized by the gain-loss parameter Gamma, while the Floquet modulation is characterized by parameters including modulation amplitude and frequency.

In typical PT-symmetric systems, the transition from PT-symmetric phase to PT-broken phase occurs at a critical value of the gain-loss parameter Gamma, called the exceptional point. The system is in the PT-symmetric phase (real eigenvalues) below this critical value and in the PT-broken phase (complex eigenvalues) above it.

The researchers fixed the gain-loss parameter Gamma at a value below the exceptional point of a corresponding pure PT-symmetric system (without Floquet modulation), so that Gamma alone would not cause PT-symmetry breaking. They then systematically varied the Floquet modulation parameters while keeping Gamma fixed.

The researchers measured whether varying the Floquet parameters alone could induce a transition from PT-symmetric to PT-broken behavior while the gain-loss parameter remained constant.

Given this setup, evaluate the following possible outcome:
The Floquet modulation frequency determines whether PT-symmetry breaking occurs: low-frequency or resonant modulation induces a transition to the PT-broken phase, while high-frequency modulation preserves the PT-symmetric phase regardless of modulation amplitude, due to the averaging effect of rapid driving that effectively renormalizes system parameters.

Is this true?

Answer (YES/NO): NO